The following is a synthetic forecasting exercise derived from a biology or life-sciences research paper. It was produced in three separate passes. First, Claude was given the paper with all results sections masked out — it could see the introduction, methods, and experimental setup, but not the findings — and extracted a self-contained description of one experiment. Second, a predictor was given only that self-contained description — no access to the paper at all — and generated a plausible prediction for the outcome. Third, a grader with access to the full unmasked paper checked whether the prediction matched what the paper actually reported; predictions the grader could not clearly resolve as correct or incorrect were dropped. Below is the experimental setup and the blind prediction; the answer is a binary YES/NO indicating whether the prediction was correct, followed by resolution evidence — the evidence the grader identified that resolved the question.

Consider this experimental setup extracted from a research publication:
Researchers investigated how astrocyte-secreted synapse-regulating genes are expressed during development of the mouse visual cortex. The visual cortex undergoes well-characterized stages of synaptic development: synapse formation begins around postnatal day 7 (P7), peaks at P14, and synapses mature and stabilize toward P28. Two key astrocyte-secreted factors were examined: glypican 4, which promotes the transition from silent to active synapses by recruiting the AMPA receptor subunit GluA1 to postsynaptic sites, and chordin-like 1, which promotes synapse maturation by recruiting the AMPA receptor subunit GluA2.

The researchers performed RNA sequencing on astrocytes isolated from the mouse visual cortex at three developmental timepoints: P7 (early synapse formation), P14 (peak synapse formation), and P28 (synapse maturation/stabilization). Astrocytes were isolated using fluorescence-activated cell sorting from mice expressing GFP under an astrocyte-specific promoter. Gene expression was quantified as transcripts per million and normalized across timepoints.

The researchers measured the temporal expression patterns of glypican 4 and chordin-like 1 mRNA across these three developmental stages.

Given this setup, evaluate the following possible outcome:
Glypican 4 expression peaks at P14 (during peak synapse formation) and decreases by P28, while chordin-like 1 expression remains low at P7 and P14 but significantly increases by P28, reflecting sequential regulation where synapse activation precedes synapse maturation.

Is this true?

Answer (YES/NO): NO